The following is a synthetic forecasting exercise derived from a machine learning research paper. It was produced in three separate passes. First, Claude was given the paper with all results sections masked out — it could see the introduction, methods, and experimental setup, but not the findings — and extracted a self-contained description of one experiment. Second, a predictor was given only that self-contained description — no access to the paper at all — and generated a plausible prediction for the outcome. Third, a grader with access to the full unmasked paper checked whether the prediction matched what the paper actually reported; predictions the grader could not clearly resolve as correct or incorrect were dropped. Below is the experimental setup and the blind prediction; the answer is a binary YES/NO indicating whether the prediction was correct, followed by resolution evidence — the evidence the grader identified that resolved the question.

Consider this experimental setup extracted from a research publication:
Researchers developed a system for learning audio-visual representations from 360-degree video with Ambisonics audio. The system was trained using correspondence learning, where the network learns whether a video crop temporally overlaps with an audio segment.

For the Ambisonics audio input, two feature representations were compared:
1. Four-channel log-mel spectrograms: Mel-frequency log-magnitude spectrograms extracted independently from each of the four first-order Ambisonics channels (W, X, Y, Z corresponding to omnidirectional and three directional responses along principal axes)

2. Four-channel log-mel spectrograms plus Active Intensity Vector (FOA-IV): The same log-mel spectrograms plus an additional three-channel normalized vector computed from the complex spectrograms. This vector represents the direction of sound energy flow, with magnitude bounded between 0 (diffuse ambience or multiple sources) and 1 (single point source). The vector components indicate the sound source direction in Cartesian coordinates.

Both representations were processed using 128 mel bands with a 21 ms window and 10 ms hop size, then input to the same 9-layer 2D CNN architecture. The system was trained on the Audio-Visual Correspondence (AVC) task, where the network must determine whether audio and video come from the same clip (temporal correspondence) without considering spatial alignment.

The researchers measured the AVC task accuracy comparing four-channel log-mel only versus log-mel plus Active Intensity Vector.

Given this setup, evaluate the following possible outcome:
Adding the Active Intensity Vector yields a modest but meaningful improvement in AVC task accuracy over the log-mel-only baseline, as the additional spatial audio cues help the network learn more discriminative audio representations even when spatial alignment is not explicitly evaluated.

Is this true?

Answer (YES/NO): YES